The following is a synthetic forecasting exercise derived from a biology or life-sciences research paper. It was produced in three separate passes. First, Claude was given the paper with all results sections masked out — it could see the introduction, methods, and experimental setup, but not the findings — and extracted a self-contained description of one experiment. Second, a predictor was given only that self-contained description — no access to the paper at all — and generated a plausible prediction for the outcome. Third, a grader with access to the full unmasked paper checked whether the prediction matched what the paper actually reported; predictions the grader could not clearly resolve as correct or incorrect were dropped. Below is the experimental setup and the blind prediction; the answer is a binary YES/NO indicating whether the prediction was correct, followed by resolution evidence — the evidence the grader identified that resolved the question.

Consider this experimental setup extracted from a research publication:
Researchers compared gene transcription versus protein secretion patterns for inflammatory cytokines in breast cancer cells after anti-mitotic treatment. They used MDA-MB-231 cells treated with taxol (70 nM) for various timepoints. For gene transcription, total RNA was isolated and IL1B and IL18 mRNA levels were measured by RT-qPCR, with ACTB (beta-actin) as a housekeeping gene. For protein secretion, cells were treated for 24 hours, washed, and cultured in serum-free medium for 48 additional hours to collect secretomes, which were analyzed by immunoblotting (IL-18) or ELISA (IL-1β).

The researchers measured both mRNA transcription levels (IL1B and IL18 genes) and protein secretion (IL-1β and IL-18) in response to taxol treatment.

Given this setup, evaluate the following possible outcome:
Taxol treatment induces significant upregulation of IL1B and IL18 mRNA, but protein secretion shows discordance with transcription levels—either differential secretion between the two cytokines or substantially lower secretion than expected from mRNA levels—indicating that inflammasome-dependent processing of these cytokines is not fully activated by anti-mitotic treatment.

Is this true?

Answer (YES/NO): NO